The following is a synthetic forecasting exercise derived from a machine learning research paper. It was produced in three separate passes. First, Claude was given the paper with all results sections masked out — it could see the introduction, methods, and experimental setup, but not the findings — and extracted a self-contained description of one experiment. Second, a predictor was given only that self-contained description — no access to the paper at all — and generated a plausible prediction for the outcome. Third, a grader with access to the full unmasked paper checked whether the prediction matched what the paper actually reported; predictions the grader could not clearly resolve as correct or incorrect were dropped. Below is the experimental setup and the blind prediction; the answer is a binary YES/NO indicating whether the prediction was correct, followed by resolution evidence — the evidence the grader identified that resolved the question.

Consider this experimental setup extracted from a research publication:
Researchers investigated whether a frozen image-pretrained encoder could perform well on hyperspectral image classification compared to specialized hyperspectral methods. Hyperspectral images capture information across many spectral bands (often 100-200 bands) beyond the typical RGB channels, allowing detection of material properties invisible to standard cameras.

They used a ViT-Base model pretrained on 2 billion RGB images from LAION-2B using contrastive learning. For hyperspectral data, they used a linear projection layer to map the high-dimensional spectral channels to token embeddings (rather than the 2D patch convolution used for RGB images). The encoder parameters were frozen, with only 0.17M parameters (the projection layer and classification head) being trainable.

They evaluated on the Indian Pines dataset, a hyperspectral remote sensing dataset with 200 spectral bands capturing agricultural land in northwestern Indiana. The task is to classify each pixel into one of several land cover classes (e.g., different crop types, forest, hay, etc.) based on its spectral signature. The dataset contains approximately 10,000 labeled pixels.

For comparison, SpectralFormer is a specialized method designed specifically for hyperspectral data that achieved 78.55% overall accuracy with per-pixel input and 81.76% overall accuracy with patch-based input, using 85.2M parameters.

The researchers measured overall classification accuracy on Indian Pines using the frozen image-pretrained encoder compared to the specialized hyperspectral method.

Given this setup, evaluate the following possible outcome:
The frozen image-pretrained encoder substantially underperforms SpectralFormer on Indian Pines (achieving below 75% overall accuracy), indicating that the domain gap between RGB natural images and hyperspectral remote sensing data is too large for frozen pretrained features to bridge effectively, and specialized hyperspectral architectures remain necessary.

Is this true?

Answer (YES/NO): YES